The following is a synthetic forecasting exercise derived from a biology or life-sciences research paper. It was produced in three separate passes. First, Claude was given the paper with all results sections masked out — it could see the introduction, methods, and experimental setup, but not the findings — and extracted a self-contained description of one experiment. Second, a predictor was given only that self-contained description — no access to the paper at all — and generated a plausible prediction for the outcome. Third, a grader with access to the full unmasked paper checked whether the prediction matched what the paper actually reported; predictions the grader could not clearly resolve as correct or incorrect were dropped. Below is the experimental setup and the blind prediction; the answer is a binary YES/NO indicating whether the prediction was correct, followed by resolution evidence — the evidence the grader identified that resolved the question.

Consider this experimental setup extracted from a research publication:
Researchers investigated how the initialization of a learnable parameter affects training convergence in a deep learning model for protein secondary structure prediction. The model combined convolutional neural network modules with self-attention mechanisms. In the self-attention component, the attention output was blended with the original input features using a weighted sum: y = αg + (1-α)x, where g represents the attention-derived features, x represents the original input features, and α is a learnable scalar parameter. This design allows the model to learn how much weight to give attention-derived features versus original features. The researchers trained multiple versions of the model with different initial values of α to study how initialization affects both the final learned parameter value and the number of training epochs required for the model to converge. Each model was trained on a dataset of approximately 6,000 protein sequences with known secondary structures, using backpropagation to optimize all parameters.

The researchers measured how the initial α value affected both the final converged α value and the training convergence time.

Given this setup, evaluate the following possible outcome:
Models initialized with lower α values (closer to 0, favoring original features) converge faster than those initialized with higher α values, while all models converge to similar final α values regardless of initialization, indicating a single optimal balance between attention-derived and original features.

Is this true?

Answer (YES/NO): NO